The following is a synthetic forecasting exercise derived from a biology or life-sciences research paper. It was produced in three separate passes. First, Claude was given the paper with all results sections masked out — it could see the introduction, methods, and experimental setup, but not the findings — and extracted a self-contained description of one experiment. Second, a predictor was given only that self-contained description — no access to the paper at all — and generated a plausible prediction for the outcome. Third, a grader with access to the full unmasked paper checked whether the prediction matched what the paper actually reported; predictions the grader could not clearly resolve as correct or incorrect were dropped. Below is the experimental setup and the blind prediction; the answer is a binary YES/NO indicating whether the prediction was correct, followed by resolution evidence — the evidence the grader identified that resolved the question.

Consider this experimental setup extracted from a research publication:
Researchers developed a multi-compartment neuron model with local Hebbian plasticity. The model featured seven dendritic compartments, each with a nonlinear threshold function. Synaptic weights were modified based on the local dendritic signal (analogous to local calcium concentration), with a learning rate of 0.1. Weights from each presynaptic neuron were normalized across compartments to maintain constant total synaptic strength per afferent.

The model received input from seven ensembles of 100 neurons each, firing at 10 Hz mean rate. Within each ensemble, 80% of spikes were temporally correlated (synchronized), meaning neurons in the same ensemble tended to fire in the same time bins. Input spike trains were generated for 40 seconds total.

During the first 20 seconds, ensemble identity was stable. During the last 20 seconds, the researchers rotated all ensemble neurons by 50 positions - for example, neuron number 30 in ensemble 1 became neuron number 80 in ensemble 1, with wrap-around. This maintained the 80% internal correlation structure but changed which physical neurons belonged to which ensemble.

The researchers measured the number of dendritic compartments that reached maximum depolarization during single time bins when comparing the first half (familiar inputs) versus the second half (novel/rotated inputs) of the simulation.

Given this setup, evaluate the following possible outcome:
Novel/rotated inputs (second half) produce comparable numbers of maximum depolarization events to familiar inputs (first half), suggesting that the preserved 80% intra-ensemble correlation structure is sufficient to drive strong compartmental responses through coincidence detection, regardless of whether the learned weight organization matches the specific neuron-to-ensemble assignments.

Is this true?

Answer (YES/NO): NO